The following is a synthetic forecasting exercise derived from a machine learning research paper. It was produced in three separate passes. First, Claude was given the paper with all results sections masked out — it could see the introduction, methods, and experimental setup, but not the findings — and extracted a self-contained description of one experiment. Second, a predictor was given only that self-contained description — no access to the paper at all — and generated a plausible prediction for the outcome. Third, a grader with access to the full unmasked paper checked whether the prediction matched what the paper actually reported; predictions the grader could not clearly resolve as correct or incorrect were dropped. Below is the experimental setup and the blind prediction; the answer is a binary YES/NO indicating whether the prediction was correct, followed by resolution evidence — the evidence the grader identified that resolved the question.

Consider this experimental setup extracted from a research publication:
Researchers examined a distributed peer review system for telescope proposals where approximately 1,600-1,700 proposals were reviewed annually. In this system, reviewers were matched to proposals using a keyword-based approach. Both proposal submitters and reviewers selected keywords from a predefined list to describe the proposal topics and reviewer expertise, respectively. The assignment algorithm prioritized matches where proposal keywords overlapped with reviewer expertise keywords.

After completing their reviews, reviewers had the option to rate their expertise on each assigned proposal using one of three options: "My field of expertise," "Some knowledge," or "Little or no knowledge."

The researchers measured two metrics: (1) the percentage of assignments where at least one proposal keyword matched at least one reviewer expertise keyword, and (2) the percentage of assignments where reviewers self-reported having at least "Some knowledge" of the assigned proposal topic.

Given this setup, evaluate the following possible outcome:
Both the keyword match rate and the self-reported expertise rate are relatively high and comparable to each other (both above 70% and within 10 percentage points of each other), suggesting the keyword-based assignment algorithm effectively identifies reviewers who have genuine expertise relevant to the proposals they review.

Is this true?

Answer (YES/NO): YES